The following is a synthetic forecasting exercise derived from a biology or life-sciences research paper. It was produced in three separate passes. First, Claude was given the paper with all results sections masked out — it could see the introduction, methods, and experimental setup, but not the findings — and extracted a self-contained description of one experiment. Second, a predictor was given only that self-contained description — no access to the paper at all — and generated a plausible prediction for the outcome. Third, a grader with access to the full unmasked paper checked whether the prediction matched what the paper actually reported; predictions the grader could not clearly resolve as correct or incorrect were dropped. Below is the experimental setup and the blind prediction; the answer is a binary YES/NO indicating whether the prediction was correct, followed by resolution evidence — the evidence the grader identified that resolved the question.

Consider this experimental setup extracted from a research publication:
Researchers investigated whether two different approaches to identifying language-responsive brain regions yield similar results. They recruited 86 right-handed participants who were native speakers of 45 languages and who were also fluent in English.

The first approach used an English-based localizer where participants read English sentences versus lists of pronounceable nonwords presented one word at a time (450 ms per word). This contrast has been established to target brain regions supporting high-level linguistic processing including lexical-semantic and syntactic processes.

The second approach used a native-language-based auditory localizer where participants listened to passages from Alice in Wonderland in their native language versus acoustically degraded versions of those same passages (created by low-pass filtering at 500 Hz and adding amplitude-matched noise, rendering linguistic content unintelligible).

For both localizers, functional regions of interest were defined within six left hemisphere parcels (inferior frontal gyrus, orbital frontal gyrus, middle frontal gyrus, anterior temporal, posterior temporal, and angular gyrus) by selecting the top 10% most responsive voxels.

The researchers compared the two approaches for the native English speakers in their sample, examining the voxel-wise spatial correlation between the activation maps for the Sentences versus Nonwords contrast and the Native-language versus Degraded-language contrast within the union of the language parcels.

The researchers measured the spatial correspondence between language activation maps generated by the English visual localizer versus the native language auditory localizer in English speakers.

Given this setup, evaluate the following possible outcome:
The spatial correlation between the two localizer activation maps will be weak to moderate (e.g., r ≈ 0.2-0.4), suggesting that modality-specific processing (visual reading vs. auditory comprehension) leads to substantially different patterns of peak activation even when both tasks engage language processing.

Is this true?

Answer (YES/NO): NO